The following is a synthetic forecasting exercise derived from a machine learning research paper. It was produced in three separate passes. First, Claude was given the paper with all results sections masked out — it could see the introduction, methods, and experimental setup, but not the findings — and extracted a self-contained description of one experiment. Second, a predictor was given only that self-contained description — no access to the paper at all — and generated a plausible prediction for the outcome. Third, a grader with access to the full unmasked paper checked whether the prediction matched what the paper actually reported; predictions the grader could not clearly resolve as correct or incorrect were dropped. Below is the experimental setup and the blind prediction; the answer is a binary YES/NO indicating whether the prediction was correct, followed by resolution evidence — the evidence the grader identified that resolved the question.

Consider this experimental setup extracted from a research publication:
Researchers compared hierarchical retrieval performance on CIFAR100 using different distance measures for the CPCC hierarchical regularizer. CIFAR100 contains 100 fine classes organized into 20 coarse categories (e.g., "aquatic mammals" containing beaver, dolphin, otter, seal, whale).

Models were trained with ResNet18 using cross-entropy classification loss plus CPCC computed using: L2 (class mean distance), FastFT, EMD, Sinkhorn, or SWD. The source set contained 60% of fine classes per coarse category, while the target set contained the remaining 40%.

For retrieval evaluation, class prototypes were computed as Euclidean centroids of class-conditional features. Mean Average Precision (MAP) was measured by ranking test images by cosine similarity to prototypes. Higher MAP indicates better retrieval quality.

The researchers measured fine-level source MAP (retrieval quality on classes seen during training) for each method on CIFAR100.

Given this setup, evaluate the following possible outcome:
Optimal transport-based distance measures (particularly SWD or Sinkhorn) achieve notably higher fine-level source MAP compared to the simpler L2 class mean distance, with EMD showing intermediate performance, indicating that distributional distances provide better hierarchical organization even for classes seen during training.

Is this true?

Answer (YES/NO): NO